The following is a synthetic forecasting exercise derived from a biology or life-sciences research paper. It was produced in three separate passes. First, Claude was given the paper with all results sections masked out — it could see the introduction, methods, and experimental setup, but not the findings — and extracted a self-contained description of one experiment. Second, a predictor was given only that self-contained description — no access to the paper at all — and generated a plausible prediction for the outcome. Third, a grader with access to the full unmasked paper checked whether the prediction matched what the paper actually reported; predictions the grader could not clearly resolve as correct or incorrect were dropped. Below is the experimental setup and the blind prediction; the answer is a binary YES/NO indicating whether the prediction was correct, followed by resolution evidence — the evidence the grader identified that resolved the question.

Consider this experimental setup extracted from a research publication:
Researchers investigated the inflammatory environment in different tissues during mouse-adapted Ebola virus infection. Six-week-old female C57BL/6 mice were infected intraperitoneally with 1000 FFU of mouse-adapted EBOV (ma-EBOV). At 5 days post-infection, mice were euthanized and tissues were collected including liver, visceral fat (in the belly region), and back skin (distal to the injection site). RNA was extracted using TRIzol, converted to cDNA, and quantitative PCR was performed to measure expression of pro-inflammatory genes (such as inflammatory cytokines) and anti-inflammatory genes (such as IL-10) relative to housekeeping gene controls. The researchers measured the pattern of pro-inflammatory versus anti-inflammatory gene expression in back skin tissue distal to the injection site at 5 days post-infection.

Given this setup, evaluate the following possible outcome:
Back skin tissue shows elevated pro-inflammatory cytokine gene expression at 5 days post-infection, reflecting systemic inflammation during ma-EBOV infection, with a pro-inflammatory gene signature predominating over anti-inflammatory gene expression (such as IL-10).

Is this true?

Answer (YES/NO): NO